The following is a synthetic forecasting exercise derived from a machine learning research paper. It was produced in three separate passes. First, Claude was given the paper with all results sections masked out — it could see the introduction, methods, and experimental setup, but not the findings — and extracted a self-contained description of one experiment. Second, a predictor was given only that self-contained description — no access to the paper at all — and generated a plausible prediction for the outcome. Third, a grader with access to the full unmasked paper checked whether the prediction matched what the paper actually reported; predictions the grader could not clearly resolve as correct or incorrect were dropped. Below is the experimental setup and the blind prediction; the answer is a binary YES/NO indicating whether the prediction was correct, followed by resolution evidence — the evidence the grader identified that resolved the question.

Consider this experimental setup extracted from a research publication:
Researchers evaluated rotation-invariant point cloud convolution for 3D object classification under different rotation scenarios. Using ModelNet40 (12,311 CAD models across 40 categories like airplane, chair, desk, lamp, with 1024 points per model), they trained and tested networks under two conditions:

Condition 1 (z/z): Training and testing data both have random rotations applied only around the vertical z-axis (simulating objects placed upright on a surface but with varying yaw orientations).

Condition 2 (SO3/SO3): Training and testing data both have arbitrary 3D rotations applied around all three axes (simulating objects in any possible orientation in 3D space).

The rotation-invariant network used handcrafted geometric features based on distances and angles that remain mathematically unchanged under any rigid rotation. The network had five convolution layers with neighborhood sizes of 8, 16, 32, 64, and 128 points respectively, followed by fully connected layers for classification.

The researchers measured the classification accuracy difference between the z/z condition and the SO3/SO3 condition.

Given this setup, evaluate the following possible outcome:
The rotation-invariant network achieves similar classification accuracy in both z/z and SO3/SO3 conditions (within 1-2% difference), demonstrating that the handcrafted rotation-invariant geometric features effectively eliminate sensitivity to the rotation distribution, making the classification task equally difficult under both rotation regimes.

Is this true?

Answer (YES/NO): YES